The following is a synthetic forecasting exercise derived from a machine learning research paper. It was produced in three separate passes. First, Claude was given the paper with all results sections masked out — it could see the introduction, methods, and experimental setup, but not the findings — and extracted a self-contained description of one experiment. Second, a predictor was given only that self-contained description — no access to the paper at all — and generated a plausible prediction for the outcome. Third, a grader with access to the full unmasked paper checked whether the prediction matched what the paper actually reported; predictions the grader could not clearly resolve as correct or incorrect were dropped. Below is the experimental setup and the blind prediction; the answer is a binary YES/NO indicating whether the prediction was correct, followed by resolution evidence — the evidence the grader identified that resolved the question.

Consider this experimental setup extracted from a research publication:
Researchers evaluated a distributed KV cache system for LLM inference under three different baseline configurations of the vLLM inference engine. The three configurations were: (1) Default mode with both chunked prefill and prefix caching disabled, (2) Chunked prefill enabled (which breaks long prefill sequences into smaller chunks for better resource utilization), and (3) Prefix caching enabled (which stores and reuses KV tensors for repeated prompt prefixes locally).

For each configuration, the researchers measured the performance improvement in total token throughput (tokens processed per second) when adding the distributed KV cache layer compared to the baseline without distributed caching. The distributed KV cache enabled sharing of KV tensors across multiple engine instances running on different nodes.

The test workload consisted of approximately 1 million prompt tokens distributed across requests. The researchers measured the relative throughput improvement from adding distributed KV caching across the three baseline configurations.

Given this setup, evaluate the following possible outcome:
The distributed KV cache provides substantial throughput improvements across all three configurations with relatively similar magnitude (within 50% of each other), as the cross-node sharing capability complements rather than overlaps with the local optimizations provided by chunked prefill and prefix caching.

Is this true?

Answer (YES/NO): NO